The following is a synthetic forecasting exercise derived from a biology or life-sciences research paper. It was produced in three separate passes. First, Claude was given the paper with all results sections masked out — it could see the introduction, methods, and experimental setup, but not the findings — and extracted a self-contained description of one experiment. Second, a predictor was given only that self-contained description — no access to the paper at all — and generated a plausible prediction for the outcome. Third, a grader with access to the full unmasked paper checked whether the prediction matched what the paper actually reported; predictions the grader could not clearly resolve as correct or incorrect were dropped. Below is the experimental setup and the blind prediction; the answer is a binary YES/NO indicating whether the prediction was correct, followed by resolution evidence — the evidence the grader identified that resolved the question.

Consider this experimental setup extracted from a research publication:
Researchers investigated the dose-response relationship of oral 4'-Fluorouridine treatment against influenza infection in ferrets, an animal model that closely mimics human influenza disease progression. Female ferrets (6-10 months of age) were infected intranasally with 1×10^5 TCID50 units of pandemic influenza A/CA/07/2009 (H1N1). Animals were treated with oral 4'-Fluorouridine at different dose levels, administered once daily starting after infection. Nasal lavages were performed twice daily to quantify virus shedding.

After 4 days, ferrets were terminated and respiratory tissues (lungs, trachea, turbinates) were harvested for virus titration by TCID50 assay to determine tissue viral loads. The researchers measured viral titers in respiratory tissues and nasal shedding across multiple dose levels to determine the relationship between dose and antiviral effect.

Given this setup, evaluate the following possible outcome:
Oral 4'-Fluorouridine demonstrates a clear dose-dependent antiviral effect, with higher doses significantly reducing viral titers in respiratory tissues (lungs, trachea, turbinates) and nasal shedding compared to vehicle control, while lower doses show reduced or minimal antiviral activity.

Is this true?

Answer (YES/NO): YES